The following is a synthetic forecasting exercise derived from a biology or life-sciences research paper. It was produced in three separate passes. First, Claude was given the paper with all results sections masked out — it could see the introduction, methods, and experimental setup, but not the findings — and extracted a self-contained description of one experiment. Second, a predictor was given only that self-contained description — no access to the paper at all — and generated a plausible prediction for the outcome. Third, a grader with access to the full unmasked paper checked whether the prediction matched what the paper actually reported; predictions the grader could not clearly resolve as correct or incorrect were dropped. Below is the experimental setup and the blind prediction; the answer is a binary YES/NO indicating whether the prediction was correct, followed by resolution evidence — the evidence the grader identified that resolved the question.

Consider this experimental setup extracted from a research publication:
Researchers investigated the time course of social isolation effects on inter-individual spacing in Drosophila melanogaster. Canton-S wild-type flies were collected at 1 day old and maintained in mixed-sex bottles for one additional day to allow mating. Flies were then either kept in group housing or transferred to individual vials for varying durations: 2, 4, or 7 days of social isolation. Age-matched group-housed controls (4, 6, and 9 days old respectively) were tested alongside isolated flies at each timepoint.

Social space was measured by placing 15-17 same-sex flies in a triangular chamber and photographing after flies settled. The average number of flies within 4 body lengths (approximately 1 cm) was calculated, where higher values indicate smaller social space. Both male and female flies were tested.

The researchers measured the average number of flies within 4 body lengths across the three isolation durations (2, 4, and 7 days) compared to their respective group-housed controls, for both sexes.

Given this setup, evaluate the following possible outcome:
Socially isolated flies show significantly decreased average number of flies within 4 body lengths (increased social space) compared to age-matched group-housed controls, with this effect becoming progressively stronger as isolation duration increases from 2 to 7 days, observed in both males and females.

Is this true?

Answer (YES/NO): NO